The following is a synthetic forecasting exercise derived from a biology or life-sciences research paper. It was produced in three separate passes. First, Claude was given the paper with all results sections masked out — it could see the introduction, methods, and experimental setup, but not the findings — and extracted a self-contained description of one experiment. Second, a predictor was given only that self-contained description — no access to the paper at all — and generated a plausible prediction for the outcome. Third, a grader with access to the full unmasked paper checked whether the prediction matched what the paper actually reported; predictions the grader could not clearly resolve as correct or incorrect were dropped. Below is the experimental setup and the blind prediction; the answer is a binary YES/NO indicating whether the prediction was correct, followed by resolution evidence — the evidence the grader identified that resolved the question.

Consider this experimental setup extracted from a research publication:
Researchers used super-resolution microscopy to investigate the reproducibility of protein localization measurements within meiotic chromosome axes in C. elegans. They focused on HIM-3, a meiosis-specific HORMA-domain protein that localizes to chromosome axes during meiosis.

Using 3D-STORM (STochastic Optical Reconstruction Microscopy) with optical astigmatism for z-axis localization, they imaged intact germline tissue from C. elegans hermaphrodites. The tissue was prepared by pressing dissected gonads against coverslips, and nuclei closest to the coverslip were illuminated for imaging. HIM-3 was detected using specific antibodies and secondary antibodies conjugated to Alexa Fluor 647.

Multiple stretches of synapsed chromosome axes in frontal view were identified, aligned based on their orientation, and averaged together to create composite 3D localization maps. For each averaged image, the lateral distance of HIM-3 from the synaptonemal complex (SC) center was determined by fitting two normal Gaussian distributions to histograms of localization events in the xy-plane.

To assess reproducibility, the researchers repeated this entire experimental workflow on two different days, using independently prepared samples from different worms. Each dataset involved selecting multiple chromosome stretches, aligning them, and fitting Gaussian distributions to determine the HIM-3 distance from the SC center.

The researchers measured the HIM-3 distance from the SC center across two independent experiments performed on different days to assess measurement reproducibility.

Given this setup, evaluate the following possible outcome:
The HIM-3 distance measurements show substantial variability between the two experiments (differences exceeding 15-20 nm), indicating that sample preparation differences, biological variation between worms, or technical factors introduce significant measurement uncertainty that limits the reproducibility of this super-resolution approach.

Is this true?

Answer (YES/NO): NO